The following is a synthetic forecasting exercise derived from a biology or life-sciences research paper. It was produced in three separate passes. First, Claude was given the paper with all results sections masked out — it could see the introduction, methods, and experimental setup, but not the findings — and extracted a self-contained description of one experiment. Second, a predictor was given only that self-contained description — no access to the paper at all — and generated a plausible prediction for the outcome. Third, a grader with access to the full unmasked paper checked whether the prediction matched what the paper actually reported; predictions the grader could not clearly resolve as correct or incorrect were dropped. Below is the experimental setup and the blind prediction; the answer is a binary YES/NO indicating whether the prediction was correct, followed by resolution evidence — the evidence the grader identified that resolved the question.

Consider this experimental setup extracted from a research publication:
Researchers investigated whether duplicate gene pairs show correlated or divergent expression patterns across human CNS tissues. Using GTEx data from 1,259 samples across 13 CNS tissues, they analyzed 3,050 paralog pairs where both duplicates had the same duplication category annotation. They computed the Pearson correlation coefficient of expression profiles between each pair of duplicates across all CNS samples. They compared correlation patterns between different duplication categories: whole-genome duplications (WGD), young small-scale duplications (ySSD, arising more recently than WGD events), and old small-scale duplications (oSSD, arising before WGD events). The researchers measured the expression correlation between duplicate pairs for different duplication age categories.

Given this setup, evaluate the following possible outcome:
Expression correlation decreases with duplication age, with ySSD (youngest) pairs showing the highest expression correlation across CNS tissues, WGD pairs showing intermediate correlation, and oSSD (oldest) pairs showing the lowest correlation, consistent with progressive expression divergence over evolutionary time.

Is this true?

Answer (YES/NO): NO